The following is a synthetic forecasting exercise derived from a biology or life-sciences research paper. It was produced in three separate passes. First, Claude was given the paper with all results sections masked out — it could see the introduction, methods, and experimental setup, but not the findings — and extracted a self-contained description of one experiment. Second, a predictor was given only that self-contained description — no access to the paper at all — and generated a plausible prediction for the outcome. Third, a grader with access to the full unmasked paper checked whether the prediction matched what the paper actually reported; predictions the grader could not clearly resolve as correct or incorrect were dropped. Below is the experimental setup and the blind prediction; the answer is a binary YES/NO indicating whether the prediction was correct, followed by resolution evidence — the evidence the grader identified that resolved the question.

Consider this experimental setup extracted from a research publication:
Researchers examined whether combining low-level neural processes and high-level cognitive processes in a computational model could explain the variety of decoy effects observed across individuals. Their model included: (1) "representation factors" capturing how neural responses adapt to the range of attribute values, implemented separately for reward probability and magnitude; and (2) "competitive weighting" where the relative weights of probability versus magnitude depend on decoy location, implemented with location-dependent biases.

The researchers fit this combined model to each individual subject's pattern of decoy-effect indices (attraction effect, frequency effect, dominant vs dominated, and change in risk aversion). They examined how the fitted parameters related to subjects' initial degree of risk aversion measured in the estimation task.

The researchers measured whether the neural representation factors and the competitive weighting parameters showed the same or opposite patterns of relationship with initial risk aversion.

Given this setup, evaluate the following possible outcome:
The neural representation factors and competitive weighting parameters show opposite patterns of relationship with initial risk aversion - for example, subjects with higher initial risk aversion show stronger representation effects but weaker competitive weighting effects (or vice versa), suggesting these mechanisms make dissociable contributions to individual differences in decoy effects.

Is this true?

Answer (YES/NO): YES